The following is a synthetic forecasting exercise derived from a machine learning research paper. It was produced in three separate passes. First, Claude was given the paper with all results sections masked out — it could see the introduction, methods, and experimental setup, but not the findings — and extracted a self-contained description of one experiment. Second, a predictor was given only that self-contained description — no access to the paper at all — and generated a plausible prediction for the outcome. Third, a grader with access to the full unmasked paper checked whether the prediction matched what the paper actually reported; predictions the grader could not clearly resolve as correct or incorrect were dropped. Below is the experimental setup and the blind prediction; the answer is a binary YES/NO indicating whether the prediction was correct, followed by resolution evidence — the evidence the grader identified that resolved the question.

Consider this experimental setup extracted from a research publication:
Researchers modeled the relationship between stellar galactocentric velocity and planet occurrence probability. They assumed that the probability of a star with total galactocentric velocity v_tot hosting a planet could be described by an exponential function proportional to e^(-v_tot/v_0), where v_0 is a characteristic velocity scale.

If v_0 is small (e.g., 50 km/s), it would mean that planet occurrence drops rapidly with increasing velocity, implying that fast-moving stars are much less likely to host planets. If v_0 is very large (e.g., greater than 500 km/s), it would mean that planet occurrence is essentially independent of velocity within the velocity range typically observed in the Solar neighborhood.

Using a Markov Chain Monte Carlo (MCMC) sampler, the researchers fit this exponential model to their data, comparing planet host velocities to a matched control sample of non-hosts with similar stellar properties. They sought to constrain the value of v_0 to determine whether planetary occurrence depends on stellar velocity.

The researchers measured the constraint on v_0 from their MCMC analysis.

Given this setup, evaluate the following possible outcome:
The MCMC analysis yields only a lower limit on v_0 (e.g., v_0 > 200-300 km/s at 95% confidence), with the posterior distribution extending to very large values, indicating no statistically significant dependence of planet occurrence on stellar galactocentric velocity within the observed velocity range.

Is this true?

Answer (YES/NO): YES